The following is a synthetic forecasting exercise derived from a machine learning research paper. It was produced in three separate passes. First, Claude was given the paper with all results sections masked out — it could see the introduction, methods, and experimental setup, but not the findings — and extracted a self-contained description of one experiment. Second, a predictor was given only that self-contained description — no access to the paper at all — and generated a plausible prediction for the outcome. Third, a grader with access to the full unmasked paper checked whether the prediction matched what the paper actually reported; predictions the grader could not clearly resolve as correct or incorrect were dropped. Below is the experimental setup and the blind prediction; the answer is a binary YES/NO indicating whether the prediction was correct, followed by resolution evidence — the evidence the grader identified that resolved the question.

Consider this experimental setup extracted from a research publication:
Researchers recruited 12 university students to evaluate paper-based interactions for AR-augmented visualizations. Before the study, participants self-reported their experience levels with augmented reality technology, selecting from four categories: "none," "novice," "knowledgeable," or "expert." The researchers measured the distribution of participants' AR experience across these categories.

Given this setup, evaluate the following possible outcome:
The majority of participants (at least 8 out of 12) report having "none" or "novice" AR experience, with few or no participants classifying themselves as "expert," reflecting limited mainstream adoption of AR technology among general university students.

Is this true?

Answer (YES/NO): YES